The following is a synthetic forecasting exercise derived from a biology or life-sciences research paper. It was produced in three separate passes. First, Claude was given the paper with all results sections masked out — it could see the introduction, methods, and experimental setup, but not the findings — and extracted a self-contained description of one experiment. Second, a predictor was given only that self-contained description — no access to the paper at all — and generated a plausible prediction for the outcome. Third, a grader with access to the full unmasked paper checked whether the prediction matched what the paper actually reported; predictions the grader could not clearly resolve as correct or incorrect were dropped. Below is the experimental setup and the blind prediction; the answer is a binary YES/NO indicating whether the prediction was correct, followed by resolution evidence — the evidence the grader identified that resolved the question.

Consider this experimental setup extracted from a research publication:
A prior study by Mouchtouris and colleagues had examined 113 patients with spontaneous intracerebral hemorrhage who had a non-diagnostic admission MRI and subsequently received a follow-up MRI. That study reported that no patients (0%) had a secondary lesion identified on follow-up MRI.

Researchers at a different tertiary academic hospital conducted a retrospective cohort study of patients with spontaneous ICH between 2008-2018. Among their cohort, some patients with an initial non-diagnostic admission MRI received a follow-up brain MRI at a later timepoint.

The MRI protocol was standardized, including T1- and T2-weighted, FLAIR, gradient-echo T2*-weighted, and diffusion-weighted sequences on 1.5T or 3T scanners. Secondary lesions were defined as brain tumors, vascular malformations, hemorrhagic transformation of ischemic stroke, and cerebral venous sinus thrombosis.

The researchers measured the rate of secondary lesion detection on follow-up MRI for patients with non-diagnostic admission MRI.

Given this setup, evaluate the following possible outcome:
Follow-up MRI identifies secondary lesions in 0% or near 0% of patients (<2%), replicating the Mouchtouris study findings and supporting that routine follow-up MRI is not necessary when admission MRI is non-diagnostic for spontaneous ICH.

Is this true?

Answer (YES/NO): NO